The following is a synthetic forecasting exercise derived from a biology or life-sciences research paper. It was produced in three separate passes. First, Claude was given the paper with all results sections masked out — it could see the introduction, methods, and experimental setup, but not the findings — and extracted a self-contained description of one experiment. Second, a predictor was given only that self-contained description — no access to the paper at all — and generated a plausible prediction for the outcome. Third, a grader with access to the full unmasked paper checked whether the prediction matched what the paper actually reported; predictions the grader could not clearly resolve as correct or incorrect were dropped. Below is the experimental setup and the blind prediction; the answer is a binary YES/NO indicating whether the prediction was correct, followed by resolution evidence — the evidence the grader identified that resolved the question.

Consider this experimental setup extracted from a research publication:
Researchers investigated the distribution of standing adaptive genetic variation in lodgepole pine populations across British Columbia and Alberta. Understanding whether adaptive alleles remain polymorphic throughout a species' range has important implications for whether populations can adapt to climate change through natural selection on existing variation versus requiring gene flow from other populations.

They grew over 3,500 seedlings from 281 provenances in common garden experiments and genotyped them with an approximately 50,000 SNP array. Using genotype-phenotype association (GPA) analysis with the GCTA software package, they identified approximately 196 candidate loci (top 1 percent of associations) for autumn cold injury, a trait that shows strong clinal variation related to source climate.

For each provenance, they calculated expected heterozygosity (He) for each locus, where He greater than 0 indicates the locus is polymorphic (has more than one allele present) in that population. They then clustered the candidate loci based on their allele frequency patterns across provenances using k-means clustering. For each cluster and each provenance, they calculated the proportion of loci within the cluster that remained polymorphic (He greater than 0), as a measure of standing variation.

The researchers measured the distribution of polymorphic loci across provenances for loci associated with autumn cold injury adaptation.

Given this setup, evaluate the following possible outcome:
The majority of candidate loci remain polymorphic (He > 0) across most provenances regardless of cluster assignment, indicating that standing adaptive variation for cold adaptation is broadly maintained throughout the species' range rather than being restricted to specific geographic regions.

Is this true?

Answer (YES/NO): NO